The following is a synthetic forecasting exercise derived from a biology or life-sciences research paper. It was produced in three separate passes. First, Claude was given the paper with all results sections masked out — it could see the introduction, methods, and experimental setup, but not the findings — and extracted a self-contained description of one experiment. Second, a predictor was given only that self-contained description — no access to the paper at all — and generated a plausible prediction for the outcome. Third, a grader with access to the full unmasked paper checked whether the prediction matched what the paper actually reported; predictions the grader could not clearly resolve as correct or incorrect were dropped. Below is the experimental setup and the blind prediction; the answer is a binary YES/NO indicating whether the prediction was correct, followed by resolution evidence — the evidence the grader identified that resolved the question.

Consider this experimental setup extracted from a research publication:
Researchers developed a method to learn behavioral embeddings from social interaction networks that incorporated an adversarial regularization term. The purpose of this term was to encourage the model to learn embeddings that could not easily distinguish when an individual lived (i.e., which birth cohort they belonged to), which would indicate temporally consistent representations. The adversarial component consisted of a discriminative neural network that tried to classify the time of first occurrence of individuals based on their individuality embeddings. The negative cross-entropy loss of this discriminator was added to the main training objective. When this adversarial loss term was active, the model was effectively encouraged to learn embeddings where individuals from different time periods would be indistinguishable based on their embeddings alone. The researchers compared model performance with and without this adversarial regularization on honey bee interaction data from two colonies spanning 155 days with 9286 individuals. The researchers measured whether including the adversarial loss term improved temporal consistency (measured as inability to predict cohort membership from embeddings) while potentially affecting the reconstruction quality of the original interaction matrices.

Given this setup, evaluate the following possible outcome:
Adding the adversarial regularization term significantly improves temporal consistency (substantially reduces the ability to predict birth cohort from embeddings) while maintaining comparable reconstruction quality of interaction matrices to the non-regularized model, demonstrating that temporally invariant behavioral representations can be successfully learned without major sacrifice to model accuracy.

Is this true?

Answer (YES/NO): YES